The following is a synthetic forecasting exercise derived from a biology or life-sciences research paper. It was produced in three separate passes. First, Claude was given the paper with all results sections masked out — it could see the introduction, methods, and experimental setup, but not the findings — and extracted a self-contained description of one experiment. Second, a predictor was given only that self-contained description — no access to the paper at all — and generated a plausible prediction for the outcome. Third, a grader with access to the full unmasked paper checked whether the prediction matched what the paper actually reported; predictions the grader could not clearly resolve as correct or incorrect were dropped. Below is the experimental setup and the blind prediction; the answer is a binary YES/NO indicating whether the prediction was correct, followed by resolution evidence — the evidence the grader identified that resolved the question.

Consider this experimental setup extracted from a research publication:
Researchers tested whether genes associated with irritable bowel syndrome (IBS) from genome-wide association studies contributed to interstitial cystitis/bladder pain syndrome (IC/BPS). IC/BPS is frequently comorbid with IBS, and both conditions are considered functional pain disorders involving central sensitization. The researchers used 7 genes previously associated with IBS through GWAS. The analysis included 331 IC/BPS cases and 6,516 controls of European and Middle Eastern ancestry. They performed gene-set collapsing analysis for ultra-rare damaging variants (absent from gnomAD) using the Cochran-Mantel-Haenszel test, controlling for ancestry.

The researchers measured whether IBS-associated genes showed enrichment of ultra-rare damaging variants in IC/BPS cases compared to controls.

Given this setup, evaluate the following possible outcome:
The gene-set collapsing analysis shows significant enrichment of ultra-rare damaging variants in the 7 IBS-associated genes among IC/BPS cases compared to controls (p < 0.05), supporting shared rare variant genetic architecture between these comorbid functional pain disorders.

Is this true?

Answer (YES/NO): NO